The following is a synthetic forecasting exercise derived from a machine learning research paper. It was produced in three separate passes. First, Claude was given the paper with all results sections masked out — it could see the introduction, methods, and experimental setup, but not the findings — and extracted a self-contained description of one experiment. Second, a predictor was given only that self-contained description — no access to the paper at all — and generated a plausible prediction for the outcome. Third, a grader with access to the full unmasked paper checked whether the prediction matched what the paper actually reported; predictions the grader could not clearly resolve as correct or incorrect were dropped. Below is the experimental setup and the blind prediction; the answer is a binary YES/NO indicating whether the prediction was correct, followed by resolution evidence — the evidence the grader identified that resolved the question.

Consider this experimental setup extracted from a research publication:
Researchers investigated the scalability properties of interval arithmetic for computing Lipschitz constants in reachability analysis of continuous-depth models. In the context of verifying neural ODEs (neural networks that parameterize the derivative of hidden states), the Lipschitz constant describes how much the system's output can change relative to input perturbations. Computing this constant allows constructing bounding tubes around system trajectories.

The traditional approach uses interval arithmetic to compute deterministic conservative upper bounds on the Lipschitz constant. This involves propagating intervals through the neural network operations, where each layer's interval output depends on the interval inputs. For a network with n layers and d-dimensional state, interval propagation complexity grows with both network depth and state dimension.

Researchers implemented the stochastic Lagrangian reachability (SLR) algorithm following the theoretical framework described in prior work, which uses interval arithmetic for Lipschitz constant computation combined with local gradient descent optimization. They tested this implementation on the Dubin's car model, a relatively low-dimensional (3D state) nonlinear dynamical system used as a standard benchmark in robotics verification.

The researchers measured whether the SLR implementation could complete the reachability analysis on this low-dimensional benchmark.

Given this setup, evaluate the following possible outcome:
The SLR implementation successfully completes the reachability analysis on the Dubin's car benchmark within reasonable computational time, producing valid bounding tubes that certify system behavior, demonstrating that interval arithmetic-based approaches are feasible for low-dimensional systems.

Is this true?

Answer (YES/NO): NO